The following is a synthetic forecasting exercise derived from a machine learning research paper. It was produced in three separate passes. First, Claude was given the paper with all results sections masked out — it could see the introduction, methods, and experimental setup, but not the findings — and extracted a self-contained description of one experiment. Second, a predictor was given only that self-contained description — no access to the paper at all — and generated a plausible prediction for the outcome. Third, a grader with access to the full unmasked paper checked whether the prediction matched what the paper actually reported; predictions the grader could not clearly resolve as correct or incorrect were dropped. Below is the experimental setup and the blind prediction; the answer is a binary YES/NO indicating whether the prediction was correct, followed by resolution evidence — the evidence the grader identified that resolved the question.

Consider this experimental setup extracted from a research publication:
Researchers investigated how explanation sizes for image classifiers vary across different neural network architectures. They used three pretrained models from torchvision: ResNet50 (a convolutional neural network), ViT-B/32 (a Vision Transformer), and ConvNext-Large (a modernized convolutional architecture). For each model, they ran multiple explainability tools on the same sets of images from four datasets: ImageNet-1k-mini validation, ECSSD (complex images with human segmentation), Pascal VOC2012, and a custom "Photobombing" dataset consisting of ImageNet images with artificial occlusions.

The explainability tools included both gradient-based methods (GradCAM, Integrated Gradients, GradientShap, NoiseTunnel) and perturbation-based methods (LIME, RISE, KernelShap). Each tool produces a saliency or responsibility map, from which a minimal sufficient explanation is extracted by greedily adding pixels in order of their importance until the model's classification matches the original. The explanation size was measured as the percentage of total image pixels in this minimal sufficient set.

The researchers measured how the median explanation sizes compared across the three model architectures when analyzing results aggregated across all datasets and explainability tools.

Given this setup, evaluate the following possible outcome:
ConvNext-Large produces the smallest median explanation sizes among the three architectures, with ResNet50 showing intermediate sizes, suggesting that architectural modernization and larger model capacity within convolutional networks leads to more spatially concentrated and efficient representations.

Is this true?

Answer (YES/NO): NO